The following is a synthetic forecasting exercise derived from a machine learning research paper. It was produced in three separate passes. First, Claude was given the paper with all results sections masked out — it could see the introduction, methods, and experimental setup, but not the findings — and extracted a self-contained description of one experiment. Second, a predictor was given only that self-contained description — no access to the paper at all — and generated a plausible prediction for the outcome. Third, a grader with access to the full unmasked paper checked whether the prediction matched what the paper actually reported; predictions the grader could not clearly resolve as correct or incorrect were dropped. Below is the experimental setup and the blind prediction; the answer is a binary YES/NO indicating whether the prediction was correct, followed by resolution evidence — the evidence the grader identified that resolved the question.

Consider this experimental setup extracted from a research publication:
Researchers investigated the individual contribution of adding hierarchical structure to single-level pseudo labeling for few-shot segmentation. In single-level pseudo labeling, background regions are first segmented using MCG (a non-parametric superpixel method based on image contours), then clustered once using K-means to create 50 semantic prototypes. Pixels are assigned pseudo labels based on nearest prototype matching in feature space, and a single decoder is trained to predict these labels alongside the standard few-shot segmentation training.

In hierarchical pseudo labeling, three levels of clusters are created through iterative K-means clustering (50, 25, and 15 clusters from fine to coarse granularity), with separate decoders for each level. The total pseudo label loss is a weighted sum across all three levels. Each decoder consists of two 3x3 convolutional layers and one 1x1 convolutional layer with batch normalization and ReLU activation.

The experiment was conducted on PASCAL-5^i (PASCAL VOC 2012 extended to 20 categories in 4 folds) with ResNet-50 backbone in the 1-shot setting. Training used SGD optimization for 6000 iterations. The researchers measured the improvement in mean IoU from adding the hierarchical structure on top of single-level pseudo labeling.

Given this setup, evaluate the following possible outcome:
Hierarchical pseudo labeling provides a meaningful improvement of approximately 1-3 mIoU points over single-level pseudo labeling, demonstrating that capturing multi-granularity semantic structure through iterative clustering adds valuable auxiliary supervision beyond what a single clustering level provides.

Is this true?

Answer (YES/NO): YES